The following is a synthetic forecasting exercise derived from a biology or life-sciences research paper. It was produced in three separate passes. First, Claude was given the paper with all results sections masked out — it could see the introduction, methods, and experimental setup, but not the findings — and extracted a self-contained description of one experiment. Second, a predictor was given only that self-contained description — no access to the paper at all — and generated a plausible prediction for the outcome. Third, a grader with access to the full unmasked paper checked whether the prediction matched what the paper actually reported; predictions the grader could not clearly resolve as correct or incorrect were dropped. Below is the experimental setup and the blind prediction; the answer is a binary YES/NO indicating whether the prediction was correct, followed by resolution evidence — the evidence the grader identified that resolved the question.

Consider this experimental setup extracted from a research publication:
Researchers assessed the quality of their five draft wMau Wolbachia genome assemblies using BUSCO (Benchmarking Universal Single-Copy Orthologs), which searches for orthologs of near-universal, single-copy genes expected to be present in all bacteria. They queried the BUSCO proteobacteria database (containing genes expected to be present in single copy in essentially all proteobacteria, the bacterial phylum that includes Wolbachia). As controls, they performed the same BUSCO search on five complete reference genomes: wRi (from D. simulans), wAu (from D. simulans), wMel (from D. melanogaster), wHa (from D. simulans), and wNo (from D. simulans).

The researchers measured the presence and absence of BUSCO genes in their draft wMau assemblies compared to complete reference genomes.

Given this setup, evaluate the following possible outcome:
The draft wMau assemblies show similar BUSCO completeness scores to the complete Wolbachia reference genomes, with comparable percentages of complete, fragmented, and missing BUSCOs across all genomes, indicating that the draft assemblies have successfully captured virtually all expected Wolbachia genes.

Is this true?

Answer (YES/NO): YES